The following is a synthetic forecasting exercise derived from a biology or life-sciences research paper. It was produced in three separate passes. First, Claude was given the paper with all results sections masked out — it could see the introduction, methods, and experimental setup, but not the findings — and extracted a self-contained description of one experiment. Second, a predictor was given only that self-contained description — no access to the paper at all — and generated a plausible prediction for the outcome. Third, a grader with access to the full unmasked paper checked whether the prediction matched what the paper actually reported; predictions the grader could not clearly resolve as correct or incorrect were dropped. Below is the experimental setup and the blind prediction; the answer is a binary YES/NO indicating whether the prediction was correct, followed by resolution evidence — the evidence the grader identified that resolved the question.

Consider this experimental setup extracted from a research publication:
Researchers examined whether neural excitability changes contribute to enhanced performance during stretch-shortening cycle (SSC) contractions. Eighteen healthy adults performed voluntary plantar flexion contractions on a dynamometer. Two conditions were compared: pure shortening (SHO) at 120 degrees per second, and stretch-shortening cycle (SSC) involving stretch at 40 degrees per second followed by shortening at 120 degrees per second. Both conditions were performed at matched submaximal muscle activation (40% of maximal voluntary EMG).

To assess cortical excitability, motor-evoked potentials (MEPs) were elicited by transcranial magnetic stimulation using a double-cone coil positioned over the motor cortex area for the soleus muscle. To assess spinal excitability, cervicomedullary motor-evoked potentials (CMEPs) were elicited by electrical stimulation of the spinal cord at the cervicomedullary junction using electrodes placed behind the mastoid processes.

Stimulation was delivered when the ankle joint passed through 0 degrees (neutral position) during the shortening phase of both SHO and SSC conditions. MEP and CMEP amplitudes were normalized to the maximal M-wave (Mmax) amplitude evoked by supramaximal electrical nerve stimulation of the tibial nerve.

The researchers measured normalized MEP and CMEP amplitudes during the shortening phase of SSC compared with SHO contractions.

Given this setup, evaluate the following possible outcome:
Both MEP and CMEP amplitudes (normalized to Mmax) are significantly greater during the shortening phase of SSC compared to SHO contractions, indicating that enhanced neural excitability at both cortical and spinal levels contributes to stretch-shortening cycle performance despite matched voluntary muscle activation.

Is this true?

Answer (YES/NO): NO